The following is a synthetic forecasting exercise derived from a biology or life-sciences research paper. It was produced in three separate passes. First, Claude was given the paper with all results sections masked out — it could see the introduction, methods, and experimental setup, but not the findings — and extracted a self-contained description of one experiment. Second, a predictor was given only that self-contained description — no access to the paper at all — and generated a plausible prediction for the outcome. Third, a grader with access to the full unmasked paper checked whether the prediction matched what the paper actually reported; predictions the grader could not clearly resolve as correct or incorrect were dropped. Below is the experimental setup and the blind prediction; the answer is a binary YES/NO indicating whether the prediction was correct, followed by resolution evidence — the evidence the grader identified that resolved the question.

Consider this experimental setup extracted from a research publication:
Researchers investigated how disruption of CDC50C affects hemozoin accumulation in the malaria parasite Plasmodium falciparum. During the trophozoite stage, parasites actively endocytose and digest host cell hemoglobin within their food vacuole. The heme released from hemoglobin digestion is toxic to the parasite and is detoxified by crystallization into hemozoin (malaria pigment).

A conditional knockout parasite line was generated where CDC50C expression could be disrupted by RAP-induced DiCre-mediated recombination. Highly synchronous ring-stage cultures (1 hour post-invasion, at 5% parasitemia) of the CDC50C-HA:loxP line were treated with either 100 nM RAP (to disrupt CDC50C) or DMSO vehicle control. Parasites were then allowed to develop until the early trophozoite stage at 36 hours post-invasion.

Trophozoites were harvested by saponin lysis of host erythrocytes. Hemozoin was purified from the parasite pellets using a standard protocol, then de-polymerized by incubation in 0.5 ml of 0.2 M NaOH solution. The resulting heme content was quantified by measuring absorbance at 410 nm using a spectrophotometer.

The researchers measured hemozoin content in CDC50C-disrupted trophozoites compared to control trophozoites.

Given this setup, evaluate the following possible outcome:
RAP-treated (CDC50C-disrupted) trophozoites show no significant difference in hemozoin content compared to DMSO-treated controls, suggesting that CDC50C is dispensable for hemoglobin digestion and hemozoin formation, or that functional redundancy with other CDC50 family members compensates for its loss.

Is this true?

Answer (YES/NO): NO